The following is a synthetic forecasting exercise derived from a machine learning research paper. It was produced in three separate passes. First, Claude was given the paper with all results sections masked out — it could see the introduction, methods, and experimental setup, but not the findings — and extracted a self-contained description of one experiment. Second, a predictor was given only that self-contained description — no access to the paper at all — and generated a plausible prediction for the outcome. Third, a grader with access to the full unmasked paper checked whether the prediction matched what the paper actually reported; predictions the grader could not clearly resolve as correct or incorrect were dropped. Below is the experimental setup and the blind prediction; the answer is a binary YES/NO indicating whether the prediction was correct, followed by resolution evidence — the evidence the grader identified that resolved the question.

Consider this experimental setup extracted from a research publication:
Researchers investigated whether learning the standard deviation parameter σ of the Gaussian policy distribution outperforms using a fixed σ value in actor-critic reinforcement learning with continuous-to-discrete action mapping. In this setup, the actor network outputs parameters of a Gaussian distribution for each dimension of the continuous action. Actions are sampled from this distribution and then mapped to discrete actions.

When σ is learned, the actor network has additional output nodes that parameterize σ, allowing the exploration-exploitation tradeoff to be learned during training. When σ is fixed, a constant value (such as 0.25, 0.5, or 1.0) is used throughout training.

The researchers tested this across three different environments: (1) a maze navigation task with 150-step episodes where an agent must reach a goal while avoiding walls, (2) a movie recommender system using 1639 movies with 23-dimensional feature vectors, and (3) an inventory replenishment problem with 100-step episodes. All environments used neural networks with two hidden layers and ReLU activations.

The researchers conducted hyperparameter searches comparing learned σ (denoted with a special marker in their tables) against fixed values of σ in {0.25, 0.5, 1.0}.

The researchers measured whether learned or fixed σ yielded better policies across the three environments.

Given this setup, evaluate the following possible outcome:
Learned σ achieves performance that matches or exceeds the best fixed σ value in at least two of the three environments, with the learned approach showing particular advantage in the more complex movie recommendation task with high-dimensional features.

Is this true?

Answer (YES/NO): NO